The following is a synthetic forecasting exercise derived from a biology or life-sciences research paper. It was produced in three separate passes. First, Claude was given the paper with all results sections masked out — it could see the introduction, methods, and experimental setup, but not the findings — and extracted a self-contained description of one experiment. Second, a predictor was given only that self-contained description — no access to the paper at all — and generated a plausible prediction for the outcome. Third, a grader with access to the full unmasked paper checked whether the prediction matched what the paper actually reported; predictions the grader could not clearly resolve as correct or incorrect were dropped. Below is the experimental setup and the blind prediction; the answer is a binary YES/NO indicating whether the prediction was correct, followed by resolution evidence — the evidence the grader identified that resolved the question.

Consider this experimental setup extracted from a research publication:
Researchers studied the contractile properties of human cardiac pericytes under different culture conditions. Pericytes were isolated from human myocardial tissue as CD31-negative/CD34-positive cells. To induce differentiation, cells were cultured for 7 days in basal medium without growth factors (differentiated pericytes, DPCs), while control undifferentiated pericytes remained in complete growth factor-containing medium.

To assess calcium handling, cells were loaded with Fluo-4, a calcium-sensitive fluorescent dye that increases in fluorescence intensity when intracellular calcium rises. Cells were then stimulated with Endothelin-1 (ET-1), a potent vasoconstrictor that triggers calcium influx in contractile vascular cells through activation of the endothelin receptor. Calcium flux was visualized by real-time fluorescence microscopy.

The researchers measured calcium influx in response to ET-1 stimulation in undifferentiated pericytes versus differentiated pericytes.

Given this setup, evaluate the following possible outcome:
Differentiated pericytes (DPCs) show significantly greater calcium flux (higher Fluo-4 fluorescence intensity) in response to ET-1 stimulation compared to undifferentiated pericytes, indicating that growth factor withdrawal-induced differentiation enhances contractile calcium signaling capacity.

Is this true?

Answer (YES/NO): YES